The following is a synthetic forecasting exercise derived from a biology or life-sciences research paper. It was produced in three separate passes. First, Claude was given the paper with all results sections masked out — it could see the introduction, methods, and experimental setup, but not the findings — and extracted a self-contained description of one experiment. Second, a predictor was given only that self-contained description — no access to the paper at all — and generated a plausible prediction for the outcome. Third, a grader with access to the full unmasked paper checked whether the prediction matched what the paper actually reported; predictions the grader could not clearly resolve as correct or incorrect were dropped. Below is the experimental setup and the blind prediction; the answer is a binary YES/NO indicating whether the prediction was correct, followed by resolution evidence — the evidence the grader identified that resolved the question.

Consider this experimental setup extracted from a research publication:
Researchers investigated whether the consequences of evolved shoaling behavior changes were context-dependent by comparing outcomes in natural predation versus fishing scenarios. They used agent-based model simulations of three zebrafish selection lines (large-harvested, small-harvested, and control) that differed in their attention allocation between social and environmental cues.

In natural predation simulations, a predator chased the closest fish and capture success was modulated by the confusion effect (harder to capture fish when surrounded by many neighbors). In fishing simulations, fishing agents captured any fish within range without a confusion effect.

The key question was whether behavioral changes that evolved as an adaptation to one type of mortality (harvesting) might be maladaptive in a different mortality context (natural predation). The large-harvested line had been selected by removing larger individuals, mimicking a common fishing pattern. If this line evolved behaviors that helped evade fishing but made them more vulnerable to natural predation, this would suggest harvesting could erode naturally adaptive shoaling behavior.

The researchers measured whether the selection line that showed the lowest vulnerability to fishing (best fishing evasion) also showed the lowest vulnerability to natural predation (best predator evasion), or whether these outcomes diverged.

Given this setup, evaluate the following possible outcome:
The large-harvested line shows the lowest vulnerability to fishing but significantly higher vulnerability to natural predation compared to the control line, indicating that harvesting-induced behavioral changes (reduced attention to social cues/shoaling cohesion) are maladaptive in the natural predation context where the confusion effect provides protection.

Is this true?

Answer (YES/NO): YES